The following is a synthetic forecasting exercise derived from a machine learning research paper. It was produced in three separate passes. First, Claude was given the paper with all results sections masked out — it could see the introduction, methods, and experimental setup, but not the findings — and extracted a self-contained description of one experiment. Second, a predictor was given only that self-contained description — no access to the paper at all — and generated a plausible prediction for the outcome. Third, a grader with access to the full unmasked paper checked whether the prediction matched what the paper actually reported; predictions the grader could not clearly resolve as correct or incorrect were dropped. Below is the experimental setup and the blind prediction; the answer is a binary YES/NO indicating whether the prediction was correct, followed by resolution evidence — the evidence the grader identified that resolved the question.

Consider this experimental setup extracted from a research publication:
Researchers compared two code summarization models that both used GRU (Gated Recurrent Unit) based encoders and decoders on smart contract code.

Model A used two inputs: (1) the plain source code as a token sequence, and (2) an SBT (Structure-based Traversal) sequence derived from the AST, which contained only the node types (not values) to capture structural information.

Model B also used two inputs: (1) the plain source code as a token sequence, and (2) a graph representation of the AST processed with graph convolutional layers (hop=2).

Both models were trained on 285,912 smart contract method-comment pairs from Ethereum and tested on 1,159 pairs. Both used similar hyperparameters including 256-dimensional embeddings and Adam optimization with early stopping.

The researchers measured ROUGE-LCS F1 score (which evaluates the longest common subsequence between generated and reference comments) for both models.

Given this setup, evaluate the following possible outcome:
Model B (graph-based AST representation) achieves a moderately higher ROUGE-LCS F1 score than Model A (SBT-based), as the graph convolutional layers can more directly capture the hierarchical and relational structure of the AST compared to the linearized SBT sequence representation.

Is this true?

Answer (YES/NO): NO